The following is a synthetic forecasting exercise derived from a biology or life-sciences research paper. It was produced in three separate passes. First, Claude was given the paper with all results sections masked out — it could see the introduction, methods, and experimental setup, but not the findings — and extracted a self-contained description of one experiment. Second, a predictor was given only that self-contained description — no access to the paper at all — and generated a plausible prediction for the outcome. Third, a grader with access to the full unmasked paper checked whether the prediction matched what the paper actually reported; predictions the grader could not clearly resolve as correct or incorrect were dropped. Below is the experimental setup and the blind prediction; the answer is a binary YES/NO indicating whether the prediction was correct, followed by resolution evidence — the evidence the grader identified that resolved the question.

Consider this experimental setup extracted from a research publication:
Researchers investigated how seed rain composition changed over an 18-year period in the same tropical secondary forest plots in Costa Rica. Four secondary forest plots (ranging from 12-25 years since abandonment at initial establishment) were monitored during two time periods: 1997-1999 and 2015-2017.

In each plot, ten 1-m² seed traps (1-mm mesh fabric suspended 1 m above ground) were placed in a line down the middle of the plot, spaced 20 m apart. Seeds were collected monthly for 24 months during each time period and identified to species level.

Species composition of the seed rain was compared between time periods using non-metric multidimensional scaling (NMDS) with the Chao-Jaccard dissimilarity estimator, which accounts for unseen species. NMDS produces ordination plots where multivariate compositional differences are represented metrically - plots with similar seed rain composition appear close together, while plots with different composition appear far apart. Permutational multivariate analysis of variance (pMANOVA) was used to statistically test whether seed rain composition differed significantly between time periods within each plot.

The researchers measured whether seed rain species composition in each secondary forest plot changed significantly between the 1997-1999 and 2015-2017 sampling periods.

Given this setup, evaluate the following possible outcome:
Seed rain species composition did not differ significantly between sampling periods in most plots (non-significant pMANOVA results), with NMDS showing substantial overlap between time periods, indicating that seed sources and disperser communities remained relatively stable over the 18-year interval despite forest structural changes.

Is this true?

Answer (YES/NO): NO